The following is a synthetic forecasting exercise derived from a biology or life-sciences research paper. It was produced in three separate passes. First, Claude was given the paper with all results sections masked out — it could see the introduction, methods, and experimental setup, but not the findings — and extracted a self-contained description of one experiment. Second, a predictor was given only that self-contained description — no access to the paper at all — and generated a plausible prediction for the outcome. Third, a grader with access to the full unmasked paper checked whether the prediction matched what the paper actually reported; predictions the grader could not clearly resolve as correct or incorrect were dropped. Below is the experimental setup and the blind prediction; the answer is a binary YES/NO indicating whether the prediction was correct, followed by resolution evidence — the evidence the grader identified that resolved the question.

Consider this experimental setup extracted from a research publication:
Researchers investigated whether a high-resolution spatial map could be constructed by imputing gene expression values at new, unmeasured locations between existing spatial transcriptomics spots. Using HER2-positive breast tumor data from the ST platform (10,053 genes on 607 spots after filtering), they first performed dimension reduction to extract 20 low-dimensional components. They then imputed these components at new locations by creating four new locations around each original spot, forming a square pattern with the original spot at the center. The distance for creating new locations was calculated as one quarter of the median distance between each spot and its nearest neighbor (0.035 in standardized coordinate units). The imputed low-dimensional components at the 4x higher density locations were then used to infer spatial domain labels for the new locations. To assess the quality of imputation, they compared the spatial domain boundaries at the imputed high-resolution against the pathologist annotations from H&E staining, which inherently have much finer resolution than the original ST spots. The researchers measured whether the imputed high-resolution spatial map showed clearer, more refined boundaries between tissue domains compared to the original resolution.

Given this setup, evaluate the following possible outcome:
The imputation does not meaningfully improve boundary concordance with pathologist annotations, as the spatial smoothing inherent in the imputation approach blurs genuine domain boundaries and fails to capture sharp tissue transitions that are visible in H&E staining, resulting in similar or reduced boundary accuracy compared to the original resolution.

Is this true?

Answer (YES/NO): NO